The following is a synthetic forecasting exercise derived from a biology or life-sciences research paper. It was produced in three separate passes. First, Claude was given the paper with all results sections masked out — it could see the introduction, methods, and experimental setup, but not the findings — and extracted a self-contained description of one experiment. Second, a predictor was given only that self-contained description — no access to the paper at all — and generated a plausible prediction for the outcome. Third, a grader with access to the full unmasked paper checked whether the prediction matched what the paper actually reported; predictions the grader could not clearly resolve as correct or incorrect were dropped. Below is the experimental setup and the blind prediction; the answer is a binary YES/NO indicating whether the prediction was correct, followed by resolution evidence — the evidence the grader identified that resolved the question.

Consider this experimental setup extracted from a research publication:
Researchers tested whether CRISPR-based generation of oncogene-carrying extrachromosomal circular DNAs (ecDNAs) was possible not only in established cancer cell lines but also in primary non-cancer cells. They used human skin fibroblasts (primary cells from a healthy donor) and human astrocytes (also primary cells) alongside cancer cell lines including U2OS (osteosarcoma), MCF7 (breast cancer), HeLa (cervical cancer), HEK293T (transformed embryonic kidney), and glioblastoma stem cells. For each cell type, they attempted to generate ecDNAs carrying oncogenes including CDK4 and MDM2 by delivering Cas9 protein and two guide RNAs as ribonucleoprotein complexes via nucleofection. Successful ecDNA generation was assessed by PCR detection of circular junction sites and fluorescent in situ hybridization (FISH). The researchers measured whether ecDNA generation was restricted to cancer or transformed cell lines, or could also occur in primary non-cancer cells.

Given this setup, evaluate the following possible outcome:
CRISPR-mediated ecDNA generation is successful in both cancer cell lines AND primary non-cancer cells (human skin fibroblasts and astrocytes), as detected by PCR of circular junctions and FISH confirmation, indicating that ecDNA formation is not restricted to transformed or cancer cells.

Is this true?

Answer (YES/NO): YES